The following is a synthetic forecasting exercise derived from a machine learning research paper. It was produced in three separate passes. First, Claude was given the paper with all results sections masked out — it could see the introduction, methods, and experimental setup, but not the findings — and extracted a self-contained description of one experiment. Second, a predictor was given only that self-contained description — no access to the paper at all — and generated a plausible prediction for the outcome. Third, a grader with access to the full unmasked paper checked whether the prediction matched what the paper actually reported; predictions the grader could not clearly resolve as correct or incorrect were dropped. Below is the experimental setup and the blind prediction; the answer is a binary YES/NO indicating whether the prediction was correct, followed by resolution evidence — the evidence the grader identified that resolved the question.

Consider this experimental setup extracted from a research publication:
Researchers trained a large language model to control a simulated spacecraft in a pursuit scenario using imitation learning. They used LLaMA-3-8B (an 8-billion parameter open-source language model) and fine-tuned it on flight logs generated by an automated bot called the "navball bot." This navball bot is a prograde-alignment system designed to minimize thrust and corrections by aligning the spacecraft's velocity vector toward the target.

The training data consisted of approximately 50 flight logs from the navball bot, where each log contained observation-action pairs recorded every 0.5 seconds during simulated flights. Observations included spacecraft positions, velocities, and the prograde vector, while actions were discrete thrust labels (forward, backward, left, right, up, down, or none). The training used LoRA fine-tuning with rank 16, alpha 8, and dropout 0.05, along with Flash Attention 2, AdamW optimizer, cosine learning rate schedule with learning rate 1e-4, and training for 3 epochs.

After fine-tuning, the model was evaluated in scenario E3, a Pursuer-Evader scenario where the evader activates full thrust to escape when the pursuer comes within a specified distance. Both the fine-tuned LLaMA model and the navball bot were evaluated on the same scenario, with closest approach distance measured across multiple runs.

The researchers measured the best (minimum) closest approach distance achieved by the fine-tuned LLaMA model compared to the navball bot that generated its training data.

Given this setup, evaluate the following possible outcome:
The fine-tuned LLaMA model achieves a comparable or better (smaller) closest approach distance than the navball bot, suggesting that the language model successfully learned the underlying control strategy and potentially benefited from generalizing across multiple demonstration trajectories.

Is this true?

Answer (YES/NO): YES